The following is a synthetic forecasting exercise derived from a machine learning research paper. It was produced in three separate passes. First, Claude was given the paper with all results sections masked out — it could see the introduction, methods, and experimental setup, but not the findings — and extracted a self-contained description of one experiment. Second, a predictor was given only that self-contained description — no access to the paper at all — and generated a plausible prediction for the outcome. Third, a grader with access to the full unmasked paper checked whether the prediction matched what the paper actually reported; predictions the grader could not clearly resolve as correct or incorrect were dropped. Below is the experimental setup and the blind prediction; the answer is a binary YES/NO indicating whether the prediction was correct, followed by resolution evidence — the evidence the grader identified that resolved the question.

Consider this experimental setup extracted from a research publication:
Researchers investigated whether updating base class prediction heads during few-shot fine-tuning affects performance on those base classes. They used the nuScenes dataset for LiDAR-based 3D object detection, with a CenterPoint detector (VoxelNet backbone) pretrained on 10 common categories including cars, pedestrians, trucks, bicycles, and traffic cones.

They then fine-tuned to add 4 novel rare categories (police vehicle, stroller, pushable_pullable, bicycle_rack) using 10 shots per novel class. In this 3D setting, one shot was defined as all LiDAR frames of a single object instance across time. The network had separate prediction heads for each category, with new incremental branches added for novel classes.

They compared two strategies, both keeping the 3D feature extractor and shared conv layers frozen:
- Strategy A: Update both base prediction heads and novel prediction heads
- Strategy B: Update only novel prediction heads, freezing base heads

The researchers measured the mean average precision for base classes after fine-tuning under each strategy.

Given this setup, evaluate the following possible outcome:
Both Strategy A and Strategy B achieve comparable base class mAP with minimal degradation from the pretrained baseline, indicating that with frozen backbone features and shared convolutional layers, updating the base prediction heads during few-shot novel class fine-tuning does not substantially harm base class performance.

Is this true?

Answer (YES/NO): NO